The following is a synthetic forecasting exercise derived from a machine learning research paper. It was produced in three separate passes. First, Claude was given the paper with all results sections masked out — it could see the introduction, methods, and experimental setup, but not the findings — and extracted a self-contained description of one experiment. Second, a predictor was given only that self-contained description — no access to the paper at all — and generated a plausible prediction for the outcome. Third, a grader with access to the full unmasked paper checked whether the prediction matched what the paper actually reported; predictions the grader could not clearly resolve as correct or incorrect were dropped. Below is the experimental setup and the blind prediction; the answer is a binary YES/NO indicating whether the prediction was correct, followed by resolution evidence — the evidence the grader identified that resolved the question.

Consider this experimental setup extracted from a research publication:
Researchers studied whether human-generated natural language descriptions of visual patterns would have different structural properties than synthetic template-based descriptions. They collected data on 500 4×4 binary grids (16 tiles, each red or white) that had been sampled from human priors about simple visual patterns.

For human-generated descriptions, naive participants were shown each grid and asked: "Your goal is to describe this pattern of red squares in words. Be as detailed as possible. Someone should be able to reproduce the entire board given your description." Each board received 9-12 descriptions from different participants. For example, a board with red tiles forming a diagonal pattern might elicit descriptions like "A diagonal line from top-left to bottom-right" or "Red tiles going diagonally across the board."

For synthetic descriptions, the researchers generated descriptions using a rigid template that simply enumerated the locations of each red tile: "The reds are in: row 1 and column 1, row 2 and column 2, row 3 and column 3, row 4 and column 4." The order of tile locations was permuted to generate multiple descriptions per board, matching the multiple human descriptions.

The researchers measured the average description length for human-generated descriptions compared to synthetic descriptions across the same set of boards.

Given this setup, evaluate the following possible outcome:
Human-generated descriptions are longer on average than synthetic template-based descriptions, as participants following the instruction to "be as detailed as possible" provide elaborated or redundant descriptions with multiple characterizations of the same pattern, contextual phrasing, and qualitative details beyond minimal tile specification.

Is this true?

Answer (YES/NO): NO